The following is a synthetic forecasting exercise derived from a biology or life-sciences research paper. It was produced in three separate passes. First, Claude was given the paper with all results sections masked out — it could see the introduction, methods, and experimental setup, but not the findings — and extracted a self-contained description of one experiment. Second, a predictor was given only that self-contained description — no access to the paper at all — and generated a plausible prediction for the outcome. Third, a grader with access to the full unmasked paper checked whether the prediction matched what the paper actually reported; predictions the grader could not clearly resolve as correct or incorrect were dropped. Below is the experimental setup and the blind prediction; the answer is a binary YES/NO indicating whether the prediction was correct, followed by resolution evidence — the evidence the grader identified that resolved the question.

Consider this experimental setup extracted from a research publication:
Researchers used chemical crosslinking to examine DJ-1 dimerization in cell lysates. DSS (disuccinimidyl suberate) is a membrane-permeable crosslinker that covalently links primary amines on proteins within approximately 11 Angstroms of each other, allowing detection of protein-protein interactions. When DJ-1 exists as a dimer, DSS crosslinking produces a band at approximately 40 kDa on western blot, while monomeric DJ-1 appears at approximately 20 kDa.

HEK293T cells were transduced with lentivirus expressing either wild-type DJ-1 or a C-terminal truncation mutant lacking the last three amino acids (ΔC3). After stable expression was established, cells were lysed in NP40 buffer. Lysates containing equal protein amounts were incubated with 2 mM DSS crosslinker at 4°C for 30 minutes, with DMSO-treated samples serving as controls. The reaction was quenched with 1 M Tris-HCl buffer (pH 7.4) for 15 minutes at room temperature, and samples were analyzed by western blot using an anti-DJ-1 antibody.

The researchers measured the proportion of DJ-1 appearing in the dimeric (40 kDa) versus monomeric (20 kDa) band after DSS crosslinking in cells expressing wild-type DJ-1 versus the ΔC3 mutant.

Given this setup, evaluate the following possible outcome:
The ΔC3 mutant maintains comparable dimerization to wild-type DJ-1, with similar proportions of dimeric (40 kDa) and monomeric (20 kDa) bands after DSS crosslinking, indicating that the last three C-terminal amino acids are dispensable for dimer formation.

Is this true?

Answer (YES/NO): NO